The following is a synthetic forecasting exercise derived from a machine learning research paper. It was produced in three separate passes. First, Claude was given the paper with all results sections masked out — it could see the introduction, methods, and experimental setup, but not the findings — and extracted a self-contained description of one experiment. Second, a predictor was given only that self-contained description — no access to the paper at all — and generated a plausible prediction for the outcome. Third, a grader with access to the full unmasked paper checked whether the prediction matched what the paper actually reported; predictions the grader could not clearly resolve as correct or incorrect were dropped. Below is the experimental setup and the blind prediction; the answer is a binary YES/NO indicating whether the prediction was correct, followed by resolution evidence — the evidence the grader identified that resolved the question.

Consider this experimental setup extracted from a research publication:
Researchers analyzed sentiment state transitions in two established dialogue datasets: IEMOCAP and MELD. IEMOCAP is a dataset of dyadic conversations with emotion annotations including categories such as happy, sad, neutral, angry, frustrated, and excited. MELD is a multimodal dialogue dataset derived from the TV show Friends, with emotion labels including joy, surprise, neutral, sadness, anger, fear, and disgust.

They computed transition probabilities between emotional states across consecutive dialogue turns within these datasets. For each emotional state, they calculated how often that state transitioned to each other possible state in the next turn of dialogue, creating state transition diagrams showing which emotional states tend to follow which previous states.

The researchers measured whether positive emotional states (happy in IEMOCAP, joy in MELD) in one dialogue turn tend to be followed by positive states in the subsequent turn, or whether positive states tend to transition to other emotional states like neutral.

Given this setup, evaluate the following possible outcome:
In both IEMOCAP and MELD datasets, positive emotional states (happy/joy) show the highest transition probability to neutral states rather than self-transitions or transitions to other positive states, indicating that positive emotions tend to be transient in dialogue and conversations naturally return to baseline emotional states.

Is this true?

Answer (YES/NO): NO